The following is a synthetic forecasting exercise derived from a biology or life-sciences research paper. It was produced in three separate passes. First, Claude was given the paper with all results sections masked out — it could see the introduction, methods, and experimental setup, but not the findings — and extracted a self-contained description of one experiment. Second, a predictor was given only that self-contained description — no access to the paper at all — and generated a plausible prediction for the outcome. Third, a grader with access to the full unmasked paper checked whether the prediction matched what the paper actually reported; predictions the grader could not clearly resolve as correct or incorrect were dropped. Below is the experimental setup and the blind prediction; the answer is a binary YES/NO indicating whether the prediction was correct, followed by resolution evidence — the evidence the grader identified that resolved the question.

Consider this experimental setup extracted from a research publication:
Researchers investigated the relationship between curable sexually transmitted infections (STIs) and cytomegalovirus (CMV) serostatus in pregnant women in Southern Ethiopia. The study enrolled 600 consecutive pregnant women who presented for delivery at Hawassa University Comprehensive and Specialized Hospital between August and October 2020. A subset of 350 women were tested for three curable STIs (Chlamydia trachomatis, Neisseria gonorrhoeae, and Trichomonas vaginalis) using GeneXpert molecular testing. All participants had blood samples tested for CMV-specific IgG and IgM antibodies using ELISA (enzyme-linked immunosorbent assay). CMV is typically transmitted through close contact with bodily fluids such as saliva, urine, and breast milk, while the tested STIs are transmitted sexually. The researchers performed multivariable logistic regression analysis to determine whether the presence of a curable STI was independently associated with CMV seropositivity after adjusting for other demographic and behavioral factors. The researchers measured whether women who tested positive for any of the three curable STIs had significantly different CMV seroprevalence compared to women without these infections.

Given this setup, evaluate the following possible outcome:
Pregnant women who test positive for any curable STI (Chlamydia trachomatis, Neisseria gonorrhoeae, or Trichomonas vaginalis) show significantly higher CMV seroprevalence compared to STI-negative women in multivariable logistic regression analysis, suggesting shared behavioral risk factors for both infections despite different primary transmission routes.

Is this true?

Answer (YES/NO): YES